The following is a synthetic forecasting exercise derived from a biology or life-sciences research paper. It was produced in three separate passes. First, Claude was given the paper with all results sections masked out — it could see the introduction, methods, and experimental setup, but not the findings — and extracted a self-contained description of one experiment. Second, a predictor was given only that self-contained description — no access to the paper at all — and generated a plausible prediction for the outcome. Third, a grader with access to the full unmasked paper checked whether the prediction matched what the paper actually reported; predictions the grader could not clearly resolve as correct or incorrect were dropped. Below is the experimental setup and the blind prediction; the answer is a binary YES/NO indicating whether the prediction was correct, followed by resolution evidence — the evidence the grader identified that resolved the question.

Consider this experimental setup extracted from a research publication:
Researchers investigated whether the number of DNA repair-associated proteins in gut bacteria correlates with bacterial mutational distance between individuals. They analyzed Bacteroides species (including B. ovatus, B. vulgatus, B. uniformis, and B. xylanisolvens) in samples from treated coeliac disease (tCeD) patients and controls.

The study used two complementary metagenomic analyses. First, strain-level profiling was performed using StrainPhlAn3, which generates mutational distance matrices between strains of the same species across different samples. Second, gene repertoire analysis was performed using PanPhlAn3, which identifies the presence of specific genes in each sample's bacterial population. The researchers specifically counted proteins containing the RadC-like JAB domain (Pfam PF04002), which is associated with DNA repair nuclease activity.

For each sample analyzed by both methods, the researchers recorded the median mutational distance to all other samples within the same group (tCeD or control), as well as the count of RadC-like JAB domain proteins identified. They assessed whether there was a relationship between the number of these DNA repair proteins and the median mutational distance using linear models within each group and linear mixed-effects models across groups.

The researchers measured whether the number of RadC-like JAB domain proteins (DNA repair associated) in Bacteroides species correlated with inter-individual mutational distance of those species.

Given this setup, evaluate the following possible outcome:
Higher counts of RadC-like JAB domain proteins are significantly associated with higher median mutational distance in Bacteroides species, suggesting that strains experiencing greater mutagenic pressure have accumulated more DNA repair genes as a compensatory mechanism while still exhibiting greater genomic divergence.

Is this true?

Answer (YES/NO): NO